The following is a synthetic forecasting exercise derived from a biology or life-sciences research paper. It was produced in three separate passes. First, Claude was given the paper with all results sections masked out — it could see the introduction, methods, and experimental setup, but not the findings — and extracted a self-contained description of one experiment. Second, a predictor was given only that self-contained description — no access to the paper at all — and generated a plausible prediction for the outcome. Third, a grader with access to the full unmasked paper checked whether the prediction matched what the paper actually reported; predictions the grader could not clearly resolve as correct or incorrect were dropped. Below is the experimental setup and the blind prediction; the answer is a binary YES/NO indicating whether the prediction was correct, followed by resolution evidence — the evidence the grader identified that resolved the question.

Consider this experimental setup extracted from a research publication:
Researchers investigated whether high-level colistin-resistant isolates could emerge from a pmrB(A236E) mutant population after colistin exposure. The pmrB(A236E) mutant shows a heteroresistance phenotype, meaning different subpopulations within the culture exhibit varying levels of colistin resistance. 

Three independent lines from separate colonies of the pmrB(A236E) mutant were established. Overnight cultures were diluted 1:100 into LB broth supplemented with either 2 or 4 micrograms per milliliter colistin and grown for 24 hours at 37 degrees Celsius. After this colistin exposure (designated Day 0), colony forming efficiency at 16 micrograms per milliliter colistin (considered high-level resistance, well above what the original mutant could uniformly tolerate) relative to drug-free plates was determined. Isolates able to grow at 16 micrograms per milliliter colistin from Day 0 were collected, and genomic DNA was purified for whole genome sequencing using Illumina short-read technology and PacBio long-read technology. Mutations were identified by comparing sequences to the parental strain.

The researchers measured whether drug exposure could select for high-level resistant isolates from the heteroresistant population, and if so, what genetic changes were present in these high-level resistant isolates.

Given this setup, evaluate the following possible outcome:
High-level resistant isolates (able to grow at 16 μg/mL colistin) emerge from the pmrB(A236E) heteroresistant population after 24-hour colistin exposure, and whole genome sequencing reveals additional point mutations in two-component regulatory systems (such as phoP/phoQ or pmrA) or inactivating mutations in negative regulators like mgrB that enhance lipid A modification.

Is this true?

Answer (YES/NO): NO